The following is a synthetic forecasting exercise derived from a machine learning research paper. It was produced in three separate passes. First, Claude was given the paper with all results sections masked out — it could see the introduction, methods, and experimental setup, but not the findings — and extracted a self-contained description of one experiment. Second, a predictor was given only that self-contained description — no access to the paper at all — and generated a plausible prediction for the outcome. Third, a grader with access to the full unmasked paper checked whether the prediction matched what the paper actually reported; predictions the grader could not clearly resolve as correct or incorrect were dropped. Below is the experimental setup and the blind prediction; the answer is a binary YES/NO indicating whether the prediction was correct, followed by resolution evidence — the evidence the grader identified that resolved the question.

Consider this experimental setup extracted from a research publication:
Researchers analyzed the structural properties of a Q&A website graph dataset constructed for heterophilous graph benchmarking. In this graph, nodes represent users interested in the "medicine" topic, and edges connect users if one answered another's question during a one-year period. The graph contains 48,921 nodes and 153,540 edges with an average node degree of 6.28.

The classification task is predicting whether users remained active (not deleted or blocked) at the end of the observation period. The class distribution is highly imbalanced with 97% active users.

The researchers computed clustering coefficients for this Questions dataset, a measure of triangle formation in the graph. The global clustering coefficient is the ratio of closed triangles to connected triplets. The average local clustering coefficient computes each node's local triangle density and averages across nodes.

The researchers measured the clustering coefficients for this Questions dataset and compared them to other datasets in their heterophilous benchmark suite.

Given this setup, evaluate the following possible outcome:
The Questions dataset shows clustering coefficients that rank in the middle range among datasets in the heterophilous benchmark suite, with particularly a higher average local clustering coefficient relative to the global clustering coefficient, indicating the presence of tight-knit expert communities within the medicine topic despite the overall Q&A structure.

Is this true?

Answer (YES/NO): NO